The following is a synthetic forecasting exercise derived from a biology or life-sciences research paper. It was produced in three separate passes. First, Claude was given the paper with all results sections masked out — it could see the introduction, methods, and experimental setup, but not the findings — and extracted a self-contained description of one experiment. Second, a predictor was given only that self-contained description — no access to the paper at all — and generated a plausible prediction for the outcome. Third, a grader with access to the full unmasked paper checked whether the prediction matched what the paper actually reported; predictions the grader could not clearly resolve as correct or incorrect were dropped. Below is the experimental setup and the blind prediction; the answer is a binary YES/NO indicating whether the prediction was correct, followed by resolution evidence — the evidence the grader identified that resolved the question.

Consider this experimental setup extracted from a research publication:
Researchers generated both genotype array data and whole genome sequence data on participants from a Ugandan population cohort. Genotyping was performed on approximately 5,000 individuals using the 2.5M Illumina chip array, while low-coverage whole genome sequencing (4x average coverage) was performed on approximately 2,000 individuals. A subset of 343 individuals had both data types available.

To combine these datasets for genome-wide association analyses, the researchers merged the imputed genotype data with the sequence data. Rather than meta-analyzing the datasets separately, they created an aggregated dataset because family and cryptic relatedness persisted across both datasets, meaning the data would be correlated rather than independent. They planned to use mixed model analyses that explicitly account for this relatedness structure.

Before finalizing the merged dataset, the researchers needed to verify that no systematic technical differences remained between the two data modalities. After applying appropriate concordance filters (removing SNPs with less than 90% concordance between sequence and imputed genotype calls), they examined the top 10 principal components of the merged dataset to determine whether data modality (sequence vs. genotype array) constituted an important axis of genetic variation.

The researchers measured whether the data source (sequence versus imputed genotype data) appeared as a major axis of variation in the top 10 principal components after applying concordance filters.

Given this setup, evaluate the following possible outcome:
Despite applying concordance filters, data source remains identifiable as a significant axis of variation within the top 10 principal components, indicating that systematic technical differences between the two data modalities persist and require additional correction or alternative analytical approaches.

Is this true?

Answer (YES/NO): NO